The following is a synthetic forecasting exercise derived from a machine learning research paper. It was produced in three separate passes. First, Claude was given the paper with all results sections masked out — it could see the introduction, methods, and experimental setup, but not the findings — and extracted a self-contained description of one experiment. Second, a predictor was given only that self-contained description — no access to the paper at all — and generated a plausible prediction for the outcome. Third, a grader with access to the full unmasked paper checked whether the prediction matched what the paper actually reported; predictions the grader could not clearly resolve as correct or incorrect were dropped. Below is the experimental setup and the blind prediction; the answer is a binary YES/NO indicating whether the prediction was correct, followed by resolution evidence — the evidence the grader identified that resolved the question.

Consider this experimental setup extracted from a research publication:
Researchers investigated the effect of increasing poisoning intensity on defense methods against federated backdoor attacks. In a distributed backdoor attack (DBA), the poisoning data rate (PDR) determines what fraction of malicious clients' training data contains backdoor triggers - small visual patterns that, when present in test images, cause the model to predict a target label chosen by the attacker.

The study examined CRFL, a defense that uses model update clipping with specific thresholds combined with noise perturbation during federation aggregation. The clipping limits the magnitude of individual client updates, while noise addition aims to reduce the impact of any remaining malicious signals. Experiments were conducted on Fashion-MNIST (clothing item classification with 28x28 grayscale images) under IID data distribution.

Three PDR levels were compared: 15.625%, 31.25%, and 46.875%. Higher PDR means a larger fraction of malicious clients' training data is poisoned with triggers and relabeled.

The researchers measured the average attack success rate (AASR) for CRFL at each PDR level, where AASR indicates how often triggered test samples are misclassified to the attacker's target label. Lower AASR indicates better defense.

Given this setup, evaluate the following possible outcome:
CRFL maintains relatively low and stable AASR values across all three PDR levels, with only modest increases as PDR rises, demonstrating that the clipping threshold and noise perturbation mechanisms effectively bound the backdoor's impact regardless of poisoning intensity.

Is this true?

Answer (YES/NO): NO